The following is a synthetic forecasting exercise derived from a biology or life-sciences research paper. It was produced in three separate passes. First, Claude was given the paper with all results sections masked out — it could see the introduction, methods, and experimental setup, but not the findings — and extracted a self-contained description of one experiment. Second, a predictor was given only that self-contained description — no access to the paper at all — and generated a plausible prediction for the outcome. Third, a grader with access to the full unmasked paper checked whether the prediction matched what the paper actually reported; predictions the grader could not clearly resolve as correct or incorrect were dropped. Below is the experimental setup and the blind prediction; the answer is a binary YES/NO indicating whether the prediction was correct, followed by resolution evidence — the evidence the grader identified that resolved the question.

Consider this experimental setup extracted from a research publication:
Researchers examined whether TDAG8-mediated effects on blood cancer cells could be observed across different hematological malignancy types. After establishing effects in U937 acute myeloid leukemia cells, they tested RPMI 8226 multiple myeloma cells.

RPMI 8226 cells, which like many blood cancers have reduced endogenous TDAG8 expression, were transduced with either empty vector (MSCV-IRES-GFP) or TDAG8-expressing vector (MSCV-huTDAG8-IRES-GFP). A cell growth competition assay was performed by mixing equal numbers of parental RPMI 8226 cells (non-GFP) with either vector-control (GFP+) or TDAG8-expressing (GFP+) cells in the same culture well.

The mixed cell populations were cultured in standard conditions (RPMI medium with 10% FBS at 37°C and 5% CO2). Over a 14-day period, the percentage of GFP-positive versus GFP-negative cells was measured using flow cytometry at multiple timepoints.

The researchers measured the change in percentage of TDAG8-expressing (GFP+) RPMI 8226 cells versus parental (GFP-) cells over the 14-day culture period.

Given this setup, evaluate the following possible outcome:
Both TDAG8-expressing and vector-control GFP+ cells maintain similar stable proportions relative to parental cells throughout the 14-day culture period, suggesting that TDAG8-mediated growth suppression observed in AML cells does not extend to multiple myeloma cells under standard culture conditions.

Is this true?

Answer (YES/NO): NO